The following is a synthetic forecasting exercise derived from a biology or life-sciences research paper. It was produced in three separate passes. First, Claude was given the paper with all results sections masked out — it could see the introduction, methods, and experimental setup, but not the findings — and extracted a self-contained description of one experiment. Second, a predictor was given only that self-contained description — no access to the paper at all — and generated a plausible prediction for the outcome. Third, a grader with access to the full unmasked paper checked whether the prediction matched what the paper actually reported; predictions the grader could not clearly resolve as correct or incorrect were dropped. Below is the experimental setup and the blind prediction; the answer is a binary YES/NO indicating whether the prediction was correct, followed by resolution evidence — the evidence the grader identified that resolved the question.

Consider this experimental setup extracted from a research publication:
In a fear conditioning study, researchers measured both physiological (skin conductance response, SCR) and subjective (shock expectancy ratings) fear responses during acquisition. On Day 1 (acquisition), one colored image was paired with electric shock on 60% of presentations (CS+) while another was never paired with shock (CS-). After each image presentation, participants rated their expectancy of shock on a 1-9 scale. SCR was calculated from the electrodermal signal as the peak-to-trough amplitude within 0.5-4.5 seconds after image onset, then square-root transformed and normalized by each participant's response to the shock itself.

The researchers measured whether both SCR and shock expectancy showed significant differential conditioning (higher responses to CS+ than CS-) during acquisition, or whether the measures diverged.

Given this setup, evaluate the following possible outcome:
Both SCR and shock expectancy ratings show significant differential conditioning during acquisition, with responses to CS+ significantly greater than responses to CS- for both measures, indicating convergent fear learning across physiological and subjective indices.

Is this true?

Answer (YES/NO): YES